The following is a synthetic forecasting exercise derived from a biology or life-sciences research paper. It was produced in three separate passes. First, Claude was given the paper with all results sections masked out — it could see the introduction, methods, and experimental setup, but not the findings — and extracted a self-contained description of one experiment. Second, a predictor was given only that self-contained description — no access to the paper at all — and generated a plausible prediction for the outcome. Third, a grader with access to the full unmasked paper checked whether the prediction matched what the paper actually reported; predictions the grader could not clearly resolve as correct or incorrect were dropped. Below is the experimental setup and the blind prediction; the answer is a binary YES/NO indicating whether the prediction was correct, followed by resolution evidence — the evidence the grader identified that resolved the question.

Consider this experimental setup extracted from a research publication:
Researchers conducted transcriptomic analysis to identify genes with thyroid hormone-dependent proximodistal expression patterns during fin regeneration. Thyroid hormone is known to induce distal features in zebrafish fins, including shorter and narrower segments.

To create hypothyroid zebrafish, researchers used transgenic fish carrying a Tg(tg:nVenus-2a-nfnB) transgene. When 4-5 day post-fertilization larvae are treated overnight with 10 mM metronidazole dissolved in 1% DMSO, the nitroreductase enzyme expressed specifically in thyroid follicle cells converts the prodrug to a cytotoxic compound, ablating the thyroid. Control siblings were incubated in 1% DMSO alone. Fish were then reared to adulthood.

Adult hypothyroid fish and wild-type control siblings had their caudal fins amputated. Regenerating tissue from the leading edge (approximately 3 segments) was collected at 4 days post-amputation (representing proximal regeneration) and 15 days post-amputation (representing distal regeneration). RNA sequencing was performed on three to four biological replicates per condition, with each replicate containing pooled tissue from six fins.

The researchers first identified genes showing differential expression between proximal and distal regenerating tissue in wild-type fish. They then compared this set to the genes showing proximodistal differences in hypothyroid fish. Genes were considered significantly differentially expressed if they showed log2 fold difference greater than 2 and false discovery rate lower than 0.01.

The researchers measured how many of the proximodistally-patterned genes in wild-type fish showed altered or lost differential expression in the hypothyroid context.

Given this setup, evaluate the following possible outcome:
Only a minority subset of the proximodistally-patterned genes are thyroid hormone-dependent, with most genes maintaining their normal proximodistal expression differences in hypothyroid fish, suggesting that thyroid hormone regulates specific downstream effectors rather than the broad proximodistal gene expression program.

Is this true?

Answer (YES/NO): NO